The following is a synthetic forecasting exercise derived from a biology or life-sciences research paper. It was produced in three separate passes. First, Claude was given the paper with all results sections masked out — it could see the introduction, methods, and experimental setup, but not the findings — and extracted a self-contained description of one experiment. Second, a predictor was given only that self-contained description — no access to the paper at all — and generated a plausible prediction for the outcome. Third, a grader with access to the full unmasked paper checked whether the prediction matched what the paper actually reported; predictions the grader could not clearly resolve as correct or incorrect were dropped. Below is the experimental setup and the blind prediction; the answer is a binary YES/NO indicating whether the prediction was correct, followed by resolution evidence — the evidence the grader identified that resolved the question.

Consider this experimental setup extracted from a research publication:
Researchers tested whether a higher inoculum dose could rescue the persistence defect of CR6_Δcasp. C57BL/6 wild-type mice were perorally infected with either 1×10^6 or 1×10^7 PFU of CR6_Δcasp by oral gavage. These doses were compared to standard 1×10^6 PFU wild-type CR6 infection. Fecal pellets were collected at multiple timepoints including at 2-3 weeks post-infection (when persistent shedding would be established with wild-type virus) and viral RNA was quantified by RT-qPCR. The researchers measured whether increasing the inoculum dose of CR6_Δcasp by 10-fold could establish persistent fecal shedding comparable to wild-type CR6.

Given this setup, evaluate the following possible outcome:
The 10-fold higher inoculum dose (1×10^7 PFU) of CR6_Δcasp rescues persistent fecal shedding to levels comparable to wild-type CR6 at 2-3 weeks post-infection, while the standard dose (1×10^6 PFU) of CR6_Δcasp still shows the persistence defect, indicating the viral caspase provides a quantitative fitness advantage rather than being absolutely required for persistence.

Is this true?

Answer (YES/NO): NO